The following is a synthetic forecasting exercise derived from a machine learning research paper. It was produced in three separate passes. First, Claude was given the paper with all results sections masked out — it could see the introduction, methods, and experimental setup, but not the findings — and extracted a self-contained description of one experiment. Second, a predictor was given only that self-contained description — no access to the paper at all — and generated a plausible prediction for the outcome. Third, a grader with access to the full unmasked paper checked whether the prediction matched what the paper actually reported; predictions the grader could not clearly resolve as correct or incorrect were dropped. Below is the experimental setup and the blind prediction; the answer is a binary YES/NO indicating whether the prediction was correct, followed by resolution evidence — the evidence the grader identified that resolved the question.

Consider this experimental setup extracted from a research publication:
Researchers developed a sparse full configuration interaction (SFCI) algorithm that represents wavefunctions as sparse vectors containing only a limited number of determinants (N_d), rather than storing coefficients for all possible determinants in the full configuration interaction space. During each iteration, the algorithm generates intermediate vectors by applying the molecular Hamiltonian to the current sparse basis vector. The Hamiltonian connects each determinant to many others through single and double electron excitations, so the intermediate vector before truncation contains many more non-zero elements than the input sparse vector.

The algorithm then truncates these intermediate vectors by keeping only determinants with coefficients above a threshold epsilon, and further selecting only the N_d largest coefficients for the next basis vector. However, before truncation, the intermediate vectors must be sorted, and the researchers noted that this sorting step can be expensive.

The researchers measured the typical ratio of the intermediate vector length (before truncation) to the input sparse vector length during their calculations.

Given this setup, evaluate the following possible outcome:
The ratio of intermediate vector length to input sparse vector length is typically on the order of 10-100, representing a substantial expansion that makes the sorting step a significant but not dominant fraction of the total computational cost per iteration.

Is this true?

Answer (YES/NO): NO